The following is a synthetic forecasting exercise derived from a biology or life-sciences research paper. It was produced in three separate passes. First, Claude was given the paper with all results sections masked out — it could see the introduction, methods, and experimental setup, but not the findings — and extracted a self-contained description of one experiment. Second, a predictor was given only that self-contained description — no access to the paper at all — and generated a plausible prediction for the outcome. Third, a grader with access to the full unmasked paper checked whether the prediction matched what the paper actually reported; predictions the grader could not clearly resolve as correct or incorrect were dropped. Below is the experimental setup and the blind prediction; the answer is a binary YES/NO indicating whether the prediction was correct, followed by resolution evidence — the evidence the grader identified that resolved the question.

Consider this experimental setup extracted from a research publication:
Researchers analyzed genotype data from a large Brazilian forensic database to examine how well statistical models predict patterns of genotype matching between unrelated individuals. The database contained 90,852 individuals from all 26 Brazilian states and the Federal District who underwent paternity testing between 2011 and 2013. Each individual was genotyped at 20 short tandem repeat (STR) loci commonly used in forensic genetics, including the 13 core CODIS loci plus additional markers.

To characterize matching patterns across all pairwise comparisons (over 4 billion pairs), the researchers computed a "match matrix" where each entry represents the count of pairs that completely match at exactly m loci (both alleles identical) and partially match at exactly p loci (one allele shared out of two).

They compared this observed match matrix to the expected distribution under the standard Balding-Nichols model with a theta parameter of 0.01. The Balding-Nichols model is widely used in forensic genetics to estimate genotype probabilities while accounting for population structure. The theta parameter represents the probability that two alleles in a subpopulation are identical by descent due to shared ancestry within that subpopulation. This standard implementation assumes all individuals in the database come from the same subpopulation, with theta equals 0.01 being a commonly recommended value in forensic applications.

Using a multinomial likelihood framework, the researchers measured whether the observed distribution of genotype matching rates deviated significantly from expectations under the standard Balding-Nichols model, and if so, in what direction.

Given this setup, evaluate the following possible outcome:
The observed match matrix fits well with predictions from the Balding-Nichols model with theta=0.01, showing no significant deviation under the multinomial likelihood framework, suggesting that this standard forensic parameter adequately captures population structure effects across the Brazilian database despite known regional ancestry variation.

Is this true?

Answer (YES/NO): NO